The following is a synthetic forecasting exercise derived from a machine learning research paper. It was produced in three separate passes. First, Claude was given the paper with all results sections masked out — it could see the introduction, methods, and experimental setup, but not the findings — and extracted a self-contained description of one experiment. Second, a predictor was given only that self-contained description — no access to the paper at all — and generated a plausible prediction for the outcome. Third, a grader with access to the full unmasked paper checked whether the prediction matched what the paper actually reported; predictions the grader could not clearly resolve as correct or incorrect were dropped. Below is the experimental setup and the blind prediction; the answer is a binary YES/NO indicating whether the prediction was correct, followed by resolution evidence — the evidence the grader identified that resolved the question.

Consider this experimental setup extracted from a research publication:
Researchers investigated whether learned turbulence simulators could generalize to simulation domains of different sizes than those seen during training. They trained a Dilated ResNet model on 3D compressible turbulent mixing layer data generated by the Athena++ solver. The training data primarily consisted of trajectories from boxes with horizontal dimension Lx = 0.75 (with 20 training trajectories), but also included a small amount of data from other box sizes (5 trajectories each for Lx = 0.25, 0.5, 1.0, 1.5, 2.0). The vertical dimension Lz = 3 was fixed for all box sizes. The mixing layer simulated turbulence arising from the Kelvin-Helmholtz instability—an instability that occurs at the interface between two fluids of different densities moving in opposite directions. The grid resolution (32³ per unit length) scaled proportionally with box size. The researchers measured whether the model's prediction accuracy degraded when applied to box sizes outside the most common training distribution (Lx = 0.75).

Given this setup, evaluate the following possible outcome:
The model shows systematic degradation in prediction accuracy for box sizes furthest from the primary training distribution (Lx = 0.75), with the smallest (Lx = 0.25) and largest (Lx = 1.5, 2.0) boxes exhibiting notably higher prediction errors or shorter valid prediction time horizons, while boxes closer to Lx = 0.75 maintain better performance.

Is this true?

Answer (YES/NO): NO